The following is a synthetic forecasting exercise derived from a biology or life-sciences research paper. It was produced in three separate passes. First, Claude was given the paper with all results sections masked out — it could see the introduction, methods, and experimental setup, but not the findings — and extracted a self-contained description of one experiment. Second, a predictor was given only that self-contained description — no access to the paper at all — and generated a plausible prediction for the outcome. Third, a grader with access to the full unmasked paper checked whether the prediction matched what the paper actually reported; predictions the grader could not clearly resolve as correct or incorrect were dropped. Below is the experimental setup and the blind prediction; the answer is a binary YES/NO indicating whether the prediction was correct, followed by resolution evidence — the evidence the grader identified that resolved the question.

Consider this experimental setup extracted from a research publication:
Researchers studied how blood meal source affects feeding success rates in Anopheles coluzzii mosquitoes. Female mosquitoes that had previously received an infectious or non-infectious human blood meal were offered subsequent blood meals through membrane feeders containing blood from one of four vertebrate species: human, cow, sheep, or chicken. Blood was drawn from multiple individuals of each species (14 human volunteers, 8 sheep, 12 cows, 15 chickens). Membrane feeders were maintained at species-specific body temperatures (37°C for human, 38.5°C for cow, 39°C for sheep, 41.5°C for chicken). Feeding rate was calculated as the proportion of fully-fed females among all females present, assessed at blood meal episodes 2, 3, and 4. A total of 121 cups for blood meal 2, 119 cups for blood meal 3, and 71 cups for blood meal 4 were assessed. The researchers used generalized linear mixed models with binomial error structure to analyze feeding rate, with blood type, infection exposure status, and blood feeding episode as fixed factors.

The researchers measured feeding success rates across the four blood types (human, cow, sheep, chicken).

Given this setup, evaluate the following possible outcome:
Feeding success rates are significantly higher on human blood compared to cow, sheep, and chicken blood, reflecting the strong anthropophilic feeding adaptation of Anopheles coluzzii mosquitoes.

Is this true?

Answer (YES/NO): NO